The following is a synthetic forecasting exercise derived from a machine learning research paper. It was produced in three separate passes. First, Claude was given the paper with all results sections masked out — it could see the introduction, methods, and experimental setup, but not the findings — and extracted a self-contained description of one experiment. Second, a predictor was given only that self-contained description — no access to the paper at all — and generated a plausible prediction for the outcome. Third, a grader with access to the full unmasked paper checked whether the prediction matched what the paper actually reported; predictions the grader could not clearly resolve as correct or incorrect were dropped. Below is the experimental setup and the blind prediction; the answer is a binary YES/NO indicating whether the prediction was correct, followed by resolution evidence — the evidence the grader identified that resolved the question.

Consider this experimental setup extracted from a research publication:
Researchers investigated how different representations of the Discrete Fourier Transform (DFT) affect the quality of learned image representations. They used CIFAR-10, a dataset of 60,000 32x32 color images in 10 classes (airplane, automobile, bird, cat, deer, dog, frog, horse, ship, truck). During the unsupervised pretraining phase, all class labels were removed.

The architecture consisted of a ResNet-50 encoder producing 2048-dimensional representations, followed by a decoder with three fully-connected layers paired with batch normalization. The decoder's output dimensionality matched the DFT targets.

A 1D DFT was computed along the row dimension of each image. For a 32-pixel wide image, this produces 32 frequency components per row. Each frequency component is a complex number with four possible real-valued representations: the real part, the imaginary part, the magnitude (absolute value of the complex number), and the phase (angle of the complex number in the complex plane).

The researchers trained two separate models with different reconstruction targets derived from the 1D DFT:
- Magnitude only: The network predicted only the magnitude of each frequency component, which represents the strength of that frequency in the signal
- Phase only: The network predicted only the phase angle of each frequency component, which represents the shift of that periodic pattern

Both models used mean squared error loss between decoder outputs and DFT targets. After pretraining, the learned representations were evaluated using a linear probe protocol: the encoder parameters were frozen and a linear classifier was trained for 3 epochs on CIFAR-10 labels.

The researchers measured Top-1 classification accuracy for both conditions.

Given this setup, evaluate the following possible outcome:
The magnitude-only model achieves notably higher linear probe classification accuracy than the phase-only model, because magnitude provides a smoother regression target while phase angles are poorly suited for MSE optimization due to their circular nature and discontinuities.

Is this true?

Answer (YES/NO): YES